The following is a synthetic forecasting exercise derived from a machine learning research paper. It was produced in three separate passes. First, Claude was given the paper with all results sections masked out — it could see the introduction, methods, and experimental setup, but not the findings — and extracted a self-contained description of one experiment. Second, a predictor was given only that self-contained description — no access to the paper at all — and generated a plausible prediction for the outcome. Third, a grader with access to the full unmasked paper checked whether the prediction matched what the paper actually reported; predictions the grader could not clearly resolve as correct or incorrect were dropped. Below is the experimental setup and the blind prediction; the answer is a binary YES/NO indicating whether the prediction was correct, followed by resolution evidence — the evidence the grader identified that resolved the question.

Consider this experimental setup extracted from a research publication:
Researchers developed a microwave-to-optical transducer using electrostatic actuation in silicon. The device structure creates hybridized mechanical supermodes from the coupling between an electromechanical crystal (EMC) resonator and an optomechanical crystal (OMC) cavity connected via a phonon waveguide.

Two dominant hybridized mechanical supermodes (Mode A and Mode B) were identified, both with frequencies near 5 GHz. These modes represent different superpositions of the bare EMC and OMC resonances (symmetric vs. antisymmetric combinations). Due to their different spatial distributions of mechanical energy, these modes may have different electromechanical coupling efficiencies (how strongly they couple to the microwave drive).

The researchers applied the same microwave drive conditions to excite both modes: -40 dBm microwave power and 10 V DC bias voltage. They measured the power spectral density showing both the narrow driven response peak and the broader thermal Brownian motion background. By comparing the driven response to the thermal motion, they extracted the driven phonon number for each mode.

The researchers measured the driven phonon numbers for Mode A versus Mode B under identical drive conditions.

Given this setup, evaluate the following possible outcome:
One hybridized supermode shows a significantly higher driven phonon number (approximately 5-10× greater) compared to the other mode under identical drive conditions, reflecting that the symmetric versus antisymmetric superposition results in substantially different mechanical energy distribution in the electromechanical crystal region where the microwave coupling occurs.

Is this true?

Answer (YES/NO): NO